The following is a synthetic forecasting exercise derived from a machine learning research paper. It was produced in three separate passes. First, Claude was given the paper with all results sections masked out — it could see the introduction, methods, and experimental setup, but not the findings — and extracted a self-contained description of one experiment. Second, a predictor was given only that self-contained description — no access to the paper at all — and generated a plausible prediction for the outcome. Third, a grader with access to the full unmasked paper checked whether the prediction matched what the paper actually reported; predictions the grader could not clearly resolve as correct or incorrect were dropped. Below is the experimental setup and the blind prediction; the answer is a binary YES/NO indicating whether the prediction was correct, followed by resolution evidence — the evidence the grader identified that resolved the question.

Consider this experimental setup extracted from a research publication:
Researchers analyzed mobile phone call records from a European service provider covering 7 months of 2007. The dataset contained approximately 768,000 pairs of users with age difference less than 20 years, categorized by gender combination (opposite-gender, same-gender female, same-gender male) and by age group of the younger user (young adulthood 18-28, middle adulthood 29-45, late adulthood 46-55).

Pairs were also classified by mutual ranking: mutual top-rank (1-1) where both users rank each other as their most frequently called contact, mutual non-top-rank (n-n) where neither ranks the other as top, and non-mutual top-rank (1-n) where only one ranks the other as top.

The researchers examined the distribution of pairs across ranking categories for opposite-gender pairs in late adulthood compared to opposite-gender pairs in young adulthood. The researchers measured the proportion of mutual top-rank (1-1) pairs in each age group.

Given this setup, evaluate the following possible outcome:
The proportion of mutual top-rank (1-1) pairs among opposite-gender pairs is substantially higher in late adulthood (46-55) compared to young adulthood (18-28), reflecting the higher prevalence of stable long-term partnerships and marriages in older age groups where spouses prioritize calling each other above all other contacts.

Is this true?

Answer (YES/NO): NO